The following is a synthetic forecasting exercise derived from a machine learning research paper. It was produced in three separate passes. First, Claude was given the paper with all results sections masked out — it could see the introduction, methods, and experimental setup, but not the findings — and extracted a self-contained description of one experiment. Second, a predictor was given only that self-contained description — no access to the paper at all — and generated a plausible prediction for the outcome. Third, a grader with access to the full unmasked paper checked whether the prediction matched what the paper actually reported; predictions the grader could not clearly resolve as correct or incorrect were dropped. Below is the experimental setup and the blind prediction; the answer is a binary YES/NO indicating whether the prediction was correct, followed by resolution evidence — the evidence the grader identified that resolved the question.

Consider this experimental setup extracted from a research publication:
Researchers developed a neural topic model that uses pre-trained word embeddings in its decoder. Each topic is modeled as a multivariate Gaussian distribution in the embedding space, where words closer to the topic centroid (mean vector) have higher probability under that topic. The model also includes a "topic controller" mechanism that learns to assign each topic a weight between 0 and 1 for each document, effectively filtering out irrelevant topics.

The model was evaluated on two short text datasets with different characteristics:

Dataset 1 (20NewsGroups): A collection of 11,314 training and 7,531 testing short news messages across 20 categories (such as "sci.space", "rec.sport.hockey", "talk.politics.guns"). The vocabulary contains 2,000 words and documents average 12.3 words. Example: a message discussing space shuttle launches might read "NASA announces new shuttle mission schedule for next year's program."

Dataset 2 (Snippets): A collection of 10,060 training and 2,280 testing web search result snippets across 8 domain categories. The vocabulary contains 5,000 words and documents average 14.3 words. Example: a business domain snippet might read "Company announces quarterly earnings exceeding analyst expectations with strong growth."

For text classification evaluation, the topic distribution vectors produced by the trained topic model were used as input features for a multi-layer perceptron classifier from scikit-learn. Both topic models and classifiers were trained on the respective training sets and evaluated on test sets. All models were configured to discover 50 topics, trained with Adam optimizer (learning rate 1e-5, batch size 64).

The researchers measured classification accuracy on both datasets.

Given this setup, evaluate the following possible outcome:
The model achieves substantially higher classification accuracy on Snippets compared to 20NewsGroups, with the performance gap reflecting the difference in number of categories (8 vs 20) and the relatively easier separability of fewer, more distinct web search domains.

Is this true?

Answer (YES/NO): NO